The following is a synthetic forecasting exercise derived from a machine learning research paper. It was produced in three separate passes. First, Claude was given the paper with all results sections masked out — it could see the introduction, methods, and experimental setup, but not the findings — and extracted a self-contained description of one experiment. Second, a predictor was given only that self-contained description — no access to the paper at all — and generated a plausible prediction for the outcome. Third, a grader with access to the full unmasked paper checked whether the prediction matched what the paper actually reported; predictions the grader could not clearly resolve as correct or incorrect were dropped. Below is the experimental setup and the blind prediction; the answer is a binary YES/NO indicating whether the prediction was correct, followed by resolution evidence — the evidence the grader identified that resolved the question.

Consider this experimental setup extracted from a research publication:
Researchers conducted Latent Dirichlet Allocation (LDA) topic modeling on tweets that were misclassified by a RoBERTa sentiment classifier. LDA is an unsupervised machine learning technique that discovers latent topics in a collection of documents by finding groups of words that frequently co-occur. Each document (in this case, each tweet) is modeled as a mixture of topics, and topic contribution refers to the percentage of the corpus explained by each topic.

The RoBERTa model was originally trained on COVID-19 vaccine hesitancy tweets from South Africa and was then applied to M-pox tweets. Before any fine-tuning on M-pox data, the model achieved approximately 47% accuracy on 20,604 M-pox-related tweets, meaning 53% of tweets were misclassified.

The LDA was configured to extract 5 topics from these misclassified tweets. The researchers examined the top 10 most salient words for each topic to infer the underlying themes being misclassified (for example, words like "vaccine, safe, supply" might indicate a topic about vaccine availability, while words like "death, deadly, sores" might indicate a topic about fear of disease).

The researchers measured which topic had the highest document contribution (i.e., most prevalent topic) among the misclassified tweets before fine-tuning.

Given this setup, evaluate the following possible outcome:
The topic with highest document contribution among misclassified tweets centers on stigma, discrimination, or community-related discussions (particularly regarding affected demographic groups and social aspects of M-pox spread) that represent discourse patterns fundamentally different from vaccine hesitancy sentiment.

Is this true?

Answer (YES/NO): NO